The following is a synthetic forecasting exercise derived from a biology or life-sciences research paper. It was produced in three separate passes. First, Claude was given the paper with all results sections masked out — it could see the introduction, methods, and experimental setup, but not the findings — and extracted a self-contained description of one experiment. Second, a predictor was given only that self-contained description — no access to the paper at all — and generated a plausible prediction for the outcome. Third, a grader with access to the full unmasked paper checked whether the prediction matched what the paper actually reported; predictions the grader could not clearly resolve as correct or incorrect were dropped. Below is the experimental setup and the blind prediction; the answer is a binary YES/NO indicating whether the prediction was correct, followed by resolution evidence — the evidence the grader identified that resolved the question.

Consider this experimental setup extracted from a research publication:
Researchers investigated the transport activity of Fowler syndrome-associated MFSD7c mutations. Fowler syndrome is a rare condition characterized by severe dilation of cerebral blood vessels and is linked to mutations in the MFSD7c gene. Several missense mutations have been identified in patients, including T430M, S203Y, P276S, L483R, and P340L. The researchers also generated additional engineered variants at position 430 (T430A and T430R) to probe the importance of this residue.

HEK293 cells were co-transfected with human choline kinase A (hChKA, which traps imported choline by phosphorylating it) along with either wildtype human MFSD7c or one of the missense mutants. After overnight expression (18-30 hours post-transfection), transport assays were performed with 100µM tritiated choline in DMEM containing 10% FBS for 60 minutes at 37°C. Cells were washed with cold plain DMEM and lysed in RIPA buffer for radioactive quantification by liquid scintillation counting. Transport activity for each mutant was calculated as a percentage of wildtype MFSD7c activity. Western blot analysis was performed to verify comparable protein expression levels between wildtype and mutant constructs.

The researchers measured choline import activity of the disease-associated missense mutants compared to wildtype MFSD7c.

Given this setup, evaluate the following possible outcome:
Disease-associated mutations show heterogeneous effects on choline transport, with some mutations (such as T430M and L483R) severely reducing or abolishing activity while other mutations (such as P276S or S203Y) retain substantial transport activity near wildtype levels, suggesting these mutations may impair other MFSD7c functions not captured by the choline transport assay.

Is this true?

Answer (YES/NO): NO